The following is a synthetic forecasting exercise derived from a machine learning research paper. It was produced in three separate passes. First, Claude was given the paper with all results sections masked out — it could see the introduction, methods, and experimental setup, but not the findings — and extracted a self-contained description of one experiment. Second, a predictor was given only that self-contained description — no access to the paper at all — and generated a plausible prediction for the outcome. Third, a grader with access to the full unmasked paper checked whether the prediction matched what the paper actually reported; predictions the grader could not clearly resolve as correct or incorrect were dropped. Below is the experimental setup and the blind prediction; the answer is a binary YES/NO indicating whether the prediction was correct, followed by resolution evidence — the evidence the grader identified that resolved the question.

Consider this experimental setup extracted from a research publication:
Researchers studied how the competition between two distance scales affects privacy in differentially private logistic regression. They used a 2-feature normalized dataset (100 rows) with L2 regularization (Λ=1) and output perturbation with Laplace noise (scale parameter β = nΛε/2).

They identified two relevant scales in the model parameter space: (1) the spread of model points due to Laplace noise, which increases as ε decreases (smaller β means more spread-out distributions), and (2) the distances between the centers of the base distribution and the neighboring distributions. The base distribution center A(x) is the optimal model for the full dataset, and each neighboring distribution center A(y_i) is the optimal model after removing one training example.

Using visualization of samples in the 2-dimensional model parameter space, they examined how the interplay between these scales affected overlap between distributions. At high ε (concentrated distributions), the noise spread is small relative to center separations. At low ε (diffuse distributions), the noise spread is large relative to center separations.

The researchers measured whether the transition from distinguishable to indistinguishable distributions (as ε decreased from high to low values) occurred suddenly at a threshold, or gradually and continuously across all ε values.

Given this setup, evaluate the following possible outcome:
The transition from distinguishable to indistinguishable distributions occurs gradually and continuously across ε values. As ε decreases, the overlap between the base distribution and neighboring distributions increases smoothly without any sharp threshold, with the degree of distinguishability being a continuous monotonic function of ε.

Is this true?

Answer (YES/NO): NO